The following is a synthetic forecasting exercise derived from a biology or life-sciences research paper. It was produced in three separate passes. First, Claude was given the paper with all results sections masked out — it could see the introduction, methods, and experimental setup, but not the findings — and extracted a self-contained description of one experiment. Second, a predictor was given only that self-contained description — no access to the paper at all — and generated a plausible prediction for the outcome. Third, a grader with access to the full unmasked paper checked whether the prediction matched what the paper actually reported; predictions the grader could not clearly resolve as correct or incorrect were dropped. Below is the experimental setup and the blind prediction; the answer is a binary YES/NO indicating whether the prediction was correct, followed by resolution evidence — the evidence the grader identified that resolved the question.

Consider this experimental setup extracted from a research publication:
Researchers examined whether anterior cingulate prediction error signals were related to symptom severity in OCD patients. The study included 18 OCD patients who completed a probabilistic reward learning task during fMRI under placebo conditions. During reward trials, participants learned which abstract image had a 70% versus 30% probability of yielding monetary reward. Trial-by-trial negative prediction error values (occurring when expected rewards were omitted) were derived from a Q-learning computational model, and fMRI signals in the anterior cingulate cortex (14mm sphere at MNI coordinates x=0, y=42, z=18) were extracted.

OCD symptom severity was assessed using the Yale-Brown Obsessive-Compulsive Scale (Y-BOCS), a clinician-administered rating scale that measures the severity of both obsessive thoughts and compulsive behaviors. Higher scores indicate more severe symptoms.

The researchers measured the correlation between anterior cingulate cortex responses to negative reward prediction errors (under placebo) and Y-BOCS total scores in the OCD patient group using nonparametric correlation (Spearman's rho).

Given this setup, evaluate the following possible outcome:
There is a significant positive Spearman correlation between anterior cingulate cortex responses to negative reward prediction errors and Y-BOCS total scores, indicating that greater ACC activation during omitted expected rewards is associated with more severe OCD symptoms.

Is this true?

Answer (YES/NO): NO